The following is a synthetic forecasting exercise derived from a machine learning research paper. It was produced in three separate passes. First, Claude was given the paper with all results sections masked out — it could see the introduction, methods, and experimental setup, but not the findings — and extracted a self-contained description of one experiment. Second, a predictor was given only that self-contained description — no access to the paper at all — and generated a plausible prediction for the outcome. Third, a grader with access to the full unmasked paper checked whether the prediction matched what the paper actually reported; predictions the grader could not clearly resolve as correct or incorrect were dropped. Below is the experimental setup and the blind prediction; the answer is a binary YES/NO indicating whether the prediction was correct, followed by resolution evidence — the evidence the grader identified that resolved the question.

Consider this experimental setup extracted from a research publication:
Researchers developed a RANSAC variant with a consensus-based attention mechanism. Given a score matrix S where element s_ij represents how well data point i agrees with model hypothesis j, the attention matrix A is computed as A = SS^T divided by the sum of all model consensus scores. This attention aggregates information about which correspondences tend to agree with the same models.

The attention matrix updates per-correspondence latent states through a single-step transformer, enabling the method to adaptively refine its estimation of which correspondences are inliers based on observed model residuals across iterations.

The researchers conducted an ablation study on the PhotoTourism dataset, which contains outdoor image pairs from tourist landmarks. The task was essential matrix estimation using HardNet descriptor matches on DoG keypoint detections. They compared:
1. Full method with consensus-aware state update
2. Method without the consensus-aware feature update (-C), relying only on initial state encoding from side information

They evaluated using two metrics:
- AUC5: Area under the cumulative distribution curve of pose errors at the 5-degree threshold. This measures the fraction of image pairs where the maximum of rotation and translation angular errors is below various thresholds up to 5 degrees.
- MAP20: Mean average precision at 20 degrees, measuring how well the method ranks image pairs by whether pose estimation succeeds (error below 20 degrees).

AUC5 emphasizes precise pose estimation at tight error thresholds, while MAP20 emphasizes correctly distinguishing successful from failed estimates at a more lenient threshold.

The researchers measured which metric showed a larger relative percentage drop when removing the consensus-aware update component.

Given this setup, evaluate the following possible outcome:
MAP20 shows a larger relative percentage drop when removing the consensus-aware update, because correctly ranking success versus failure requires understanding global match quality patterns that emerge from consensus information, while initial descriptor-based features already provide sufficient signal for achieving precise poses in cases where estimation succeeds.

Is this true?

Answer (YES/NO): NO